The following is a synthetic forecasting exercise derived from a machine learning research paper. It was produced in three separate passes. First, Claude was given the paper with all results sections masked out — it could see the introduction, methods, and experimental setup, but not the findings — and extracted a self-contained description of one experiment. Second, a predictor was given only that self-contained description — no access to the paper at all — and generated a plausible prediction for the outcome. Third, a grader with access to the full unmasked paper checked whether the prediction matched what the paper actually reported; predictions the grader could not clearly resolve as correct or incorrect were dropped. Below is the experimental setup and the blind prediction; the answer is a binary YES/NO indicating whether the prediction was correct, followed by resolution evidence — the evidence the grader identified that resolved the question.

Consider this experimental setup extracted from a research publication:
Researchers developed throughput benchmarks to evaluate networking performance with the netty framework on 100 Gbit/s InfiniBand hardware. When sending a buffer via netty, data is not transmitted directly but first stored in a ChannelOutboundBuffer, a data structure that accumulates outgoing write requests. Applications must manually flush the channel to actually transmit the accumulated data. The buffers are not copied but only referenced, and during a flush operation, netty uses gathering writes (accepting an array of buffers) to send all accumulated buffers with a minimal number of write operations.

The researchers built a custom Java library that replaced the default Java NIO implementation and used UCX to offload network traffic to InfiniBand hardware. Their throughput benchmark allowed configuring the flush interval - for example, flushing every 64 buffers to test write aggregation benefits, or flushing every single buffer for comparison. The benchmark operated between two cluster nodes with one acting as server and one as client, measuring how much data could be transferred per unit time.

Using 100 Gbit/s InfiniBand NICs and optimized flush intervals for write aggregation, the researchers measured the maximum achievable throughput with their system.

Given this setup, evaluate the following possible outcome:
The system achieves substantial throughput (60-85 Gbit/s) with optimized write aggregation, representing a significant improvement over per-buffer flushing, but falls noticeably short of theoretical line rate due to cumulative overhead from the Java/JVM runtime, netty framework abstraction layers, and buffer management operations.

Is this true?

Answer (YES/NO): NO